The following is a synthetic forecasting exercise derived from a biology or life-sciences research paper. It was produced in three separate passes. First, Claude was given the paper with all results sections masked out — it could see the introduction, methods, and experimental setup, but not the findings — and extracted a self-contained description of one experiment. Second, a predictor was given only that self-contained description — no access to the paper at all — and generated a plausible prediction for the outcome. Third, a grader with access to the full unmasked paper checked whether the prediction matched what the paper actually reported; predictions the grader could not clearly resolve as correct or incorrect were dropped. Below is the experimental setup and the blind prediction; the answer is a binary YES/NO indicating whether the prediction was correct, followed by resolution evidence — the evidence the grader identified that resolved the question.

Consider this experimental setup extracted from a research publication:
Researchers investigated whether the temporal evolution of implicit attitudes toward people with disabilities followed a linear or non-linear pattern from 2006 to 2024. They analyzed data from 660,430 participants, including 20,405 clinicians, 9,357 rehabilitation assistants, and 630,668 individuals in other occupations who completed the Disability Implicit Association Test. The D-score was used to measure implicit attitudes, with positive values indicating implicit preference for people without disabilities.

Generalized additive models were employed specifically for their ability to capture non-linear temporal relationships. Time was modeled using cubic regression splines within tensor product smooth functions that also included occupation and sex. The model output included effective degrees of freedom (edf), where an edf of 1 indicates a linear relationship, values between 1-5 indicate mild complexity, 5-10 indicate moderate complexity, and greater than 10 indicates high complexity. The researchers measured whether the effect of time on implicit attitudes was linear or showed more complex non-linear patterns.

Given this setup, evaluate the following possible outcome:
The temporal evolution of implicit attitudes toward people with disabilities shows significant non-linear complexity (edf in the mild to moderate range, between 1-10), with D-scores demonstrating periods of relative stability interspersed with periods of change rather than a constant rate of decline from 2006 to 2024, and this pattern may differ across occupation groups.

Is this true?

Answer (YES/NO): NO